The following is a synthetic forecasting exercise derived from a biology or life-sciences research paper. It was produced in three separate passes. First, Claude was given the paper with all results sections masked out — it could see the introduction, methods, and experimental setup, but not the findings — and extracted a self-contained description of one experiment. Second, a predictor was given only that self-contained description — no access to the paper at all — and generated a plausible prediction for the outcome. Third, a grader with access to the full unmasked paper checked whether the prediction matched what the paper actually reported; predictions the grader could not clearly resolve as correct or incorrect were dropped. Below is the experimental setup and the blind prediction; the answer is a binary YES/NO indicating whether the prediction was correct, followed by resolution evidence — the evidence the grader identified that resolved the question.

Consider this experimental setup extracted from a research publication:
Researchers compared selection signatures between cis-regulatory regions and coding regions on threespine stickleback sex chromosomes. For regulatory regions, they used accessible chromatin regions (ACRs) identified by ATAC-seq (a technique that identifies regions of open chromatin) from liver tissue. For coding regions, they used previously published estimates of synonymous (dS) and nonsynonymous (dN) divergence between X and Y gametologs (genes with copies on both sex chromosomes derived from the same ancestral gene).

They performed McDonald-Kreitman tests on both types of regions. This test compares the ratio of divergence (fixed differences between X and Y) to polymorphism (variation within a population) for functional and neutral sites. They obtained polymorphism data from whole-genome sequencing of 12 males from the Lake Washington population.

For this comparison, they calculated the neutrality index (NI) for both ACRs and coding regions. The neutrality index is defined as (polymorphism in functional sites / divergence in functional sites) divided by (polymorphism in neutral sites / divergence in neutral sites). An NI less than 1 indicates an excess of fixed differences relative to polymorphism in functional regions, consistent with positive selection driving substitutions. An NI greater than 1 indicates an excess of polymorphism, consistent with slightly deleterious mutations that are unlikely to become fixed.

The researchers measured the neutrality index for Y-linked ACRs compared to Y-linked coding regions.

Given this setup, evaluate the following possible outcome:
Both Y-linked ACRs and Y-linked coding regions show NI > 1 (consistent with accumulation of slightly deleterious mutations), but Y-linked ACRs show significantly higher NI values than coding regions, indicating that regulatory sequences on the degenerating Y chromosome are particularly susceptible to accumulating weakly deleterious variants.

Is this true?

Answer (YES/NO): NO